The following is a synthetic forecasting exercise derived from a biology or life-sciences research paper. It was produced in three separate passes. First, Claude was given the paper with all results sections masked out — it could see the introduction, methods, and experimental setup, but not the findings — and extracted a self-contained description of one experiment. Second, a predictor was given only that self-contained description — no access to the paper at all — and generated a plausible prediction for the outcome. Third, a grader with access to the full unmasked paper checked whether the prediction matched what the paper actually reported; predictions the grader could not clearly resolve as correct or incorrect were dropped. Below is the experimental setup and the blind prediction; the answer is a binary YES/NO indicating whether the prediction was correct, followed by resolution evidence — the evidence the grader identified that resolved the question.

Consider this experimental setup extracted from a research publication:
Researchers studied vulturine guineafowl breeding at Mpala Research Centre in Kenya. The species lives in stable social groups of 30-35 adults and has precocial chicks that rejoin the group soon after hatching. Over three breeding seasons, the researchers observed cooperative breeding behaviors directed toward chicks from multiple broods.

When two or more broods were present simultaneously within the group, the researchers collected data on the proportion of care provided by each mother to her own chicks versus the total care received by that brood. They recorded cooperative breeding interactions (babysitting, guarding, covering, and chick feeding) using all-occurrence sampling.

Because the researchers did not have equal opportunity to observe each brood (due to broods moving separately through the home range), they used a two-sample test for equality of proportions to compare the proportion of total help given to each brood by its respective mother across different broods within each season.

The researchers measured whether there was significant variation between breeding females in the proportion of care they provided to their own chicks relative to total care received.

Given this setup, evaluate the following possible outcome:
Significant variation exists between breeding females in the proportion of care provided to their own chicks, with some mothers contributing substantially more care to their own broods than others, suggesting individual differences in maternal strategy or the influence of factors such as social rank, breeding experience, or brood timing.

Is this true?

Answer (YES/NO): YES